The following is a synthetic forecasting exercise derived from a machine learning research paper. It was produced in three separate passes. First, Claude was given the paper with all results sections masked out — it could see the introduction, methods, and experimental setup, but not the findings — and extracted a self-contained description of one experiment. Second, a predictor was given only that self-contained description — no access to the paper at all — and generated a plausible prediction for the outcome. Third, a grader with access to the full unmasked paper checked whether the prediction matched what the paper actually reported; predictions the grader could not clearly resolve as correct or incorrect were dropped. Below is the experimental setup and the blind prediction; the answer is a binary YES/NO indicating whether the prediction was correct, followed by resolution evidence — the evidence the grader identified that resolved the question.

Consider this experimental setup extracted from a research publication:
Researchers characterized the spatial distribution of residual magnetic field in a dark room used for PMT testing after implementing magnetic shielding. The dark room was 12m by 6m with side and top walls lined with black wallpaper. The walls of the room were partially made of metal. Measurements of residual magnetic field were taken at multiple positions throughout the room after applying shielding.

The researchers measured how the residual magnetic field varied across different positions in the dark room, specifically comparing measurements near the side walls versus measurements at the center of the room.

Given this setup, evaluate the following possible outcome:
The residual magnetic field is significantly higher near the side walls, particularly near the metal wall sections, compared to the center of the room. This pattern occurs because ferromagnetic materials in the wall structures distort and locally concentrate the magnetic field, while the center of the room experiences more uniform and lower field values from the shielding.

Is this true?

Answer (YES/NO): YES